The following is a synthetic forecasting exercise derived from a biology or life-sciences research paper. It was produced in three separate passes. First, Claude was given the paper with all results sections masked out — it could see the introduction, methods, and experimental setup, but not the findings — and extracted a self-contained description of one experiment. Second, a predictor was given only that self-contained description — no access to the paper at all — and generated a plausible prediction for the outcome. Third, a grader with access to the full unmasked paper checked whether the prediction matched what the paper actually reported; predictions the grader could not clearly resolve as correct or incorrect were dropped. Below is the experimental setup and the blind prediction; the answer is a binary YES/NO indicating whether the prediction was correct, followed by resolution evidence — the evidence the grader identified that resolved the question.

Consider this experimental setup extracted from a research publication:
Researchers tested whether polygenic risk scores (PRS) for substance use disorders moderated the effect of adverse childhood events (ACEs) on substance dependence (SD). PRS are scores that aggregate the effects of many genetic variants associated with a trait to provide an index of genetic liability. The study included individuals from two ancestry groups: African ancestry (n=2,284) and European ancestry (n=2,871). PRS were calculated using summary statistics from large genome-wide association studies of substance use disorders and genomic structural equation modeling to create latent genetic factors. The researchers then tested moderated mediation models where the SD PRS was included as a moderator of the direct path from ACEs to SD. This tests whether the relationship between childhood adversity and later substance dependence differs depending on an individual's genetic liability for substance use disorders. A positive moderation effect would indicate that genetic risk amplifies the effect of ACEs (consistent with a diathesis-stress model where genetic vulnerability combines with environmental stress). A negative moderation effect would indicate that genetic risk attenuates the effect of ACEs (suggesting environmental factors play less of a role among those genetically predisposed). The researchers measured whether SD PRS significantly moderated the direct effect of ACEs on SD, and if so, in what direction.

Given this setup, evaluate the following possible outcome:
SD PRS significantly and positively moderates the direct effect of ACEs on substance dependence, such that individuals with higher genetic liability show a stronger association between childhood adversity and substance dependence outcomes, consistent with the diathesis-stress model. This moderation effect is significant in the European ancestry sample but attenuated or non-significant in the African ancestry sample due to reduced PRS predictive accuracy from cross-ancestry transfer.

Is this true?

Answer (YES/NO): NO